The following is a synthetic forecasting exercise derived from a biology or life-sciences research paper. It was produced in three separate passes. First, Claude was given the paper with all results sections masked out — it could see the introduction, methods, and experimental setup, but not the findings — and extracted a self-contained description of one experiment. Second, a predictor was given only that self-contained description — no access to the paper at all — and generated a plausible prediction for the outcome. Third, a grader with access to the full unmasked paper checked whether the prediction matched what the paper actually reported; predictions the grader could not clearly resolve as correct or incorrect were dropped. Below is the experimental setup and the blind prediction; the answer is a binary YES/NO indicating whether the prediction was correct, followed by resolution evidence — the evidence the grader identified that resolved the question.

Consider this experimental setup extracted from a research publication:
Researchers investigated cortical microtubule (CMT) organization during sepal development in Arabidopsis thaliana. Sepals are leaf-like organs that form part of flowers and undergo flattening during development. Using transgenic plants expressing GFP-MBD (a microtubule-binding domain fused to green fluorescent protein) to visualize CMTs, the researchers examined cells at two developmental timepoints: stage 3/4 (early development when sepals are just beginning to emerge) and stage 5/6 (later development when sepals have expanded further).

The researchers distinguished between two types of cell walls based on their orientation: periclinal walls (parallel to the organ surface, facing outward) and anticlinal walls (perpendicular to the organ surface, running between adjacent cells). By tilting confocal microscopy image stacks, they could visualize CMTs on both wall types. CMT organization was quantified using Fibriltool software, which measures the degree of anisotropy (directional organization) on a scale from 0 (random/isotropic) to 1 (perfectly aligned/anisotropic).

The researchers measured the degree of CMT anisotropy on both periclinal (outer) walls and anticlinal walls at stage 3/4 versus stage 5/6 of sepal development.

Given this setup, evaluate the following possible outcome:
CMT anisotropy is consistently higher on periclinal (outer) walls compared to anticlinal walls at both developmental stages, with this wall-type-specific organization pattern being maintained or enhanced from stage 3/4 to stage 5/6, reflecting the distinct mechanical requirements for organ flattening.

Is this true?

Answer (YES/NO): NO